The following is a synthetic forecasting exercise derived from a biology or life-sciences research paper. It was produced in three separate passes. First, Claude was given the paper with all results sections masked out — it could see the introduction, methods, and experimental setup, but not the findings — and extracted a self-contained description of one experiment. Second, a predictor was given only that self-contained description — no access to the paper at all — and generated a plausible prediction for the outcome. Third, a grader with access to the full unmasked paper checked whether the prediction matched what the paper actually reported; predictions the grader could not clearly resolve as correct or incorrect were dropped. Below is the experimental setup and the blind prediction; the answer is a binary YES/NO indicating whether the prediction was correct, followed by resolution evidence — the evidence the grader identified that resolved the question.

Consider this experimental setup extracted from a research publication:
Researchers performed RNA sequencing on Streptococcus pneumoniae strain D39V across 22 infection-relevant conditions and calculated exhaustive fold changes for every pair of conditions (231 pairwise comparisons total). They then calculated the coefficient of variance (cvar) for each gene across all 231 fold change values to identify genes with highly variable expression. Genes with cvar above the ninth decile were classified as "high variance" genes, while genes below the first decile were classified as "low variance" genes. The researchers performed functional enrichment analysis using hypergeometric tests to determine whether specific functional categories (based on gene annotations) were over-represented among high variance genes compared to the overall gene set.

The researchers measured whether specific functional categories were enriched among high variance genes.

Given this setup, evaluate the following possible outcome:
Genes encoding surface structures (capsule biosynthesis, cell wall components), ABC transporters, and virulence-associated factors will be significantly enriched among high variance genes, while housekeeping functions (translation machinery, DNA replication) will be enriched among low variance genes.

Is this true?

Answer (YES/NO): NO